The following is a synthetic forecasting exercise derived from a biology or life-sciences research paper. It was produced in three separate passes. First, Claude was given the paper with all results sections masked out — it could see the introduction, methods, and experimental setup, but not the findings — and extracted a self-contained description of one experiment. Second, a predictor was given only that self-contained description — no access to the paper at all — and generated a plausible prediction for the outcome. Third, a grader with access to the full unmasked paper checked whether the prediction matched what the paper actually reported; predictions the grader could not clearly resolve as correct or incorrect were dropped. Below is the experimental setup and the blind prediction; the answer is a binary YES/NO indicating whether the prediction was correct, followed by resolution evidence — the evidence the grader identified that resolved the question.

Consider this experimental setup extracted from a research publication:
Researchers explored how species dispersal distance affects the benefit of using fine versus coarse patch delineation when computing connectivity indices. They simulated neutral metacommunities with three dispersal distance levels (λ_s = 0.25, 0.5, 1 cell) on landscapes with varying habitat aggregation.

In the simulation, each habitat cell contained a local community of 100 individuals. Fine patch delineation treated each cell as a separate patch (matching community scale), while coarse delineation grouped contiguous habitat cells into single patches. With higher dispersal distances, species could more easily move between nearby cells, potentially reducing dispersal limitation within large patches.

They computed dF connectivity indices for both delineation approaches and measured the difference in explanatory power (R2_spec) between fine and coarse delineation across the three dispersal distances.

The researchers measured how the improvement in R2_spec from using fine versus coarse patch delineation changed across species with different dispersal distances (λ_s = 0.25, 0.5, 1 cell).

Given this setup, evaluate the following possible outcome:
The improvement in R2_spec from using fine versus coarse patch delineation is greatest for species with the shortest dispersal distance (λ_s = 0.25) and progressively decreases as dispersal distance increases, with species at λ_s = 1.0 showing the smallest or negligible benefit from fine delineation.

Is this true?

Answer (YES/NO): YES